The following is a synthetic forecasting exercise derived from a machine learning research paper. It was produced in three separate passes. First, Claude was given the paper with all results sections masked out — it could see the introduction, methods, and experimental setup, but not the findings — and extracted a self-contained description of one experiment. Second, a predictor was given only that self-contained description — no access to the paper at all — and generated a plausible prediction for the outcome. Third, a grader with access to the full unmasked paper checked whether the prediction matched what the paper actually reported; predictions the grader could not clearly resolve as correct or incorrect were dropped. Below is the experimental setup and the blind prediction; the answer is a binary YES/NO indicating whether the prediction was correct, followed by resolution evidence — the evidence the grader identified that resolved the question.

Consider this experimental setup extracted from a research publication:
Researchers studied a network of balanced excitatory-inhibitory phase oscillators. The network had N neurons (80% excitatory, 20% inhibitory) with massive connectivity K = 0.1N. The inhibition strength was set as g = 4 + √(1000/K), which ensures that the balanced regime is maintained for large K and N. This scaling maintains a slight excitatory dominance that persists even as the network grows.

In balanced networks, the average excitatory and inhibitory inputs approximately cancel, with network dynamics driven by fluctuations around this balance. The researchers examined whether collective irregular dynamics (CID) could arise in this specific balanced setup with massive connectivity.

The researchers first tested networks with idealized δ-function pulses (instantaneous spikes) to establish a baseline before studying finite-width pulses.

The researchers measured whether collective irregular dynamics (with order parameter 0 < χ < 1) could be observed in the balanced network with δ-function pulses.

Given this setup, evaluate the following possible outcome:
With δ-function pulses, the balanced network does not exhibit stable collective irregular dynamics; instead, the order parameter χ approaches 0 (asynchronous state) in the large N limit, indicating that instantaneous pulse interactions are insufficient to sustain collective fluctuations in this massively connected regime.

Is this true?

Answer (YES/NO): NO